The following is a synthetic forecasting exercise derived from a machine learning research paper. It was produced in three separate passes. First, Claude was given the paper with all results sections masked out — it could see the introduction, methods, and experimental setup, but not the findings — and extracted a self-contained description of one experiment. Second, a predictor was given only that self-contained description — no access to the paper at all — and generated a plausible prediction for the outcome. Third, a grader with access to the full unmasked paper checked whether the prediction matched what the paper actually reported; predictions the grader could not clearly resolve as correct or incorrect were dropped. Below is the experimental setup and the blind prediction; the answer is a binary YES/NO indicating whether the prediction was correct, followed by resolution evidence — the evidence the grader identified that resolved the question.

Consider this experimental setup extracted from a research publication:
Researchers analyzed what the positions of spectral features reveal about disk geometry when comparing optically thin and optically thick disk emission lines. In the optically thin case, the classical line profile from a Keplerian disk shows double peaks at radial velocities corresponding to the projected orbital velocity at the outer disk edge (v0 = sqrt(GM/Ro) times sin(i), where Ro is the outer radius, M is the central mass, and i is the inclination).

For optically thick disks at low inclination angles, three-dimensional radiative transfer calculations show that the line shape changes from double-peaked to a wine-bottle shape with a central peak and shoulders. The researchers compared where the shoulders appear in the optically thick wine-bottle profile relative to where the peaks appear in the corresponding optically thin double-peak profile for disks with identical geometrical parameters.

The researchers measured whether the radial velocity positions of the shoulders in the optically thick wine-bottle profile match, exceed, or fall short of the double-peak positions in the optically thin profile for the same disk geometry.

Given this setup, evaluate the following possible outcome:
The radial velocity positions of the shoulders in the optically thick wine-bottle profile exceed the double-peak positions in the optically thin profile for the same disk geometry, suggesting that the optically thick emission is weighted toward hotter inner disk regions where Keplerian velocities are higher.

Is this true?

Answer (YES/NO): NO